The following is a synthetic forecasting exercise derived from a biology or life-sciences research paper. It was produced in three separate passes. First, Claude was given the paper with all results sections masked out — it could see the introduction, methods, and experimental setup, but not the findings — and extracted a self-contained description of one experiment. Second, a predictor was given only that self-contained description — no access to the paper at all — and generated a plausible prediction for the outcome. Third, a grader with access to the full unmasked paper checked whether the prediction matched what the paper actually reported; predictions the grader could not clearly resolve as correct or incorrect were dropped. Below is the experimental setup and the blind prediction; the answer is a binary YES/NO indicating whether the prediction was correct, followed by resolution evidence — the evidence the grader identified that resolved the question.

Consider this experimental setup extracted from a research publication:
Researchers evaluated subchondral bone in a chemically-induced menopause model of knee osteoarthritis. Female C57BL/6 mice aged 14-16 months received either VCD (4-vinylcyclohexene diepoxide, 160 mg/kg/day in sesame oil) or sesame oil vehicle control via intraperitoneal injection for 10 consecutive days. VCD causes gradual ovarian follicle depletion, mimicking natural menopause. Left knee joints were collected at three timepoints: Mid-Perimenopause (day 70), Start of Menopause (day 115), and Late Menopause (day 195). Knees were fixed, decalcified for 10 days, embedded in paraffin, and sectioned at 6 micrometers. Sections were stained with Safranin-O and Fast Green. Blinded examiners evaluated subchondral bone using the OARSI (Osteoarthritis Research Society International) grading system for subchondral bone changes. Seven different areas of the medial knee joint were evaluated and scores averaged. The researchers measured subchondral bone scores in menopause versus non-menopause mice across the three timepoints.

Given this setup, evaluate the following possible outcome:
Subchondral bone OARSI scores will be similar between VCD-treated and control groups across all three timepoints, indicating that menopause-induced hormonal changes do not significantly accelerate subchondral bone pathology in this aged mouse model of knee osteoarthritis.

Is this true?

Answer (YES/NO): YES